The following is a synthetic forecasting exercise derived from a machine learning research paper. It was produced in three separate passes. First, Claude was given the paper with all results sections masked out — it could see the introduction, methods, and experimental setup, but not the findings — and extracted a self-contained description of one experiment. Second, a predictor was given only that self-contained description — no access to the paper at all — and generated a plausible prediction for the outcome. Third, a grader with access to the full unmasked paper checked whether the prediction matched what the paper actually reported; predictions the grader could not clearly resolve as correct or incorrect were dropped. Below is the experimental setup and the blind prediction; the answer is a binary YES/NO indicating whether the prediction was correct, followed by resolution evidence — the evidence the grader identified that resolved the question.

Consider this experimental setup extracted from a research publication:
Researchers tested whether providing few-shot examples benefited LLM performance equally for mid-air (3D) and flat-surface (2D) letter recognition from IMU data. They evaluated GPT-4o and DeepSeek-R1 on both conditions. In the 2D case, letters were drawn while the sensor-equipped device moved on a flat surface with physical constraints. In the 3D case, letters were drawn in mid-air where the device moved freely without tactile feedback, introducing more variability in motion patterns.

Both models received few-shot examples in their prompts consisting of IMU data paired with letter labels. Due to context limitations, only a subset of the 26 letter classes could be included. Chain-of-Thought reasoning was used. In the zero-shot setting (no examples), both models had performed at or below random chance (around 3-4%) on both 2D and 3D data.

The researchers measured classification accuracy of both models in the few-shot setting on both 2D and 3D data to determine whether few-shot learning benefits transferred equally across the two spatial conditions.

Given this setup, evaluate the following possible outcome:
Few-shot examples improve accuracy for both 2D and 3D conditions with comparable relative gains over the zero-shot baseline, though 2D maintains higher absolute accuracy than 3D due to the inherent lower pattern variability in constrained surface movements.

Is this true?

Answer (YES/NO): NO